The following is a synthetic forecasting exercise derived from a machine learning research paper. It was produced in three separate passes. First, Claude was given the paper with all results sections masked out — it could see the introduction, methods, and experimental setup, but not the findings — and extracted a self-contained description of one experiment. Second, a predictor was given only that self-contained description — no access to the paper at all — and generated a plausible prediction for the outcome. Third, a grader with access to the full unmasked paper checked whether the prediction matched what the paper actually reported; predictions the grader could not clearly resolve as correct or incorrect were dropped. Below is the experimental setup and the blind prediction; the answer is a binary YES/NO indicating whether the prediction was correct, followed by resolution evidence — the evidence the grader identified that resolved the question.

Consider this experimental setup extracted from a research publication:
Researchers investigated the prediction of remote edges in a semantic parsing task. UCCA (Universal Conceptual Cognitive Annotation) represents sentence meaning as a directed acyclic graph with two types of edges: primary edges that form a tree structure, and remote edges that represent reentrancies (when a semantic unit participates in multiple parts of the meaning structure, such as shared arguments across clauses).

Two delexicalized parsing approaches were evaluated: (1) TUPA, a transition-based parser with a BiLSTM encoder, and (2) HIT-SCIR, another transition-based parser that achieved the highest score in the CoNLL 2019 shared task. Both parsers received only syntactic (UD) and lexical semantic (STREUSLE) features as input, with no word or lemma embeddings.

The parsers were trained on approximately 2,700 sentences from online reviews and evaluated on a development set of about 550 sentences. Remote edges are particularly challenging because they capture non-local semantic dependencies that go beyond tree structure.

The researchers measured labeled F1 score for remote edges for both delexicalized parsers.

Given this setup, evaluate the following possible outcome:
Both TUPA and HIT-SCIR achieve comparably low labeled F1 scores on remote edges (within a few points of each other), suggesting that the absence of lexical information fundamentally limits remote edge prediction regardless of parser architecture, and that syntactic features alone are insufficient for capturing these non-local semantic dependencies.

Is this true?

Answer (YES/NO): NO